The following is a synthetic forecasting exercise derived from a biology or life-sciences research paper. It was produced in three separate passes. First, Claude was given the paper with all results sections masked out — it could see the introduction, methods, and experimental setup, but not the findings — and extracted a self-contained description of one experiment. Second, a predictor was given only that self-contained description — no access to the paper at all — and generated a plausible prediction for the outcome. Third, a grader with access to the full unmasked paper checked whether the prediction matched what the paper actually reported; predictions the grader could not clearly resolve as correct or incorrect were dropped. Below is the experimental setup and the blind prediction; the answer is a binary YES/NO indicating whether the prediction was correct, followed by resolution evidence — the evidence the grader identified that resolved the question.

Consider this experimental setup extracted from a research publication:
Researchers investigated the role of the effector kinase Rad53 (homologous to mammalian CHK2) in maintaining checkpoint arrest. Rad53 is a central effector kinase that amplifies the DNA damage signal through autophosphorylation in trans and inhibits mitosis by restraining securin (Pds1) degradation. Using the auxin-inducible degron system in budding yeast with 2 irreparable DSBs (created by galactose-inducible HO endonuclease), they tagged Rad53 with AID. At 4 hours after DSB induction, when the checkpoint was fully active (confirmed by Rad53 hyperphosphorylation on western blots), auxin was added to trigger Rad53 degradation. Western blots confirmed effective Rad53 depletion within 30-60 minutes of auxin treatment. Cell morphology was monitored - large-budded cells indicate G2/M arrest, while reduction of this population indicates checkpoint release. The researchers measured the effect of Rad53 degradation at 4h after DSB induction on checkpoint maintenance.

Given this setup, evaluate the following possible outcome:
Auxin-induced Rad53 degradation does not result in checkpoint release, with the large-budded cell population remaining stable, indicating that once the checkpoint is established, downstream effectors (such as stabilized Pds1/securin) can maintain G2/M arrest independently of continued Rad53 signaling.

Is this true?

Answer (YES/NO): NO